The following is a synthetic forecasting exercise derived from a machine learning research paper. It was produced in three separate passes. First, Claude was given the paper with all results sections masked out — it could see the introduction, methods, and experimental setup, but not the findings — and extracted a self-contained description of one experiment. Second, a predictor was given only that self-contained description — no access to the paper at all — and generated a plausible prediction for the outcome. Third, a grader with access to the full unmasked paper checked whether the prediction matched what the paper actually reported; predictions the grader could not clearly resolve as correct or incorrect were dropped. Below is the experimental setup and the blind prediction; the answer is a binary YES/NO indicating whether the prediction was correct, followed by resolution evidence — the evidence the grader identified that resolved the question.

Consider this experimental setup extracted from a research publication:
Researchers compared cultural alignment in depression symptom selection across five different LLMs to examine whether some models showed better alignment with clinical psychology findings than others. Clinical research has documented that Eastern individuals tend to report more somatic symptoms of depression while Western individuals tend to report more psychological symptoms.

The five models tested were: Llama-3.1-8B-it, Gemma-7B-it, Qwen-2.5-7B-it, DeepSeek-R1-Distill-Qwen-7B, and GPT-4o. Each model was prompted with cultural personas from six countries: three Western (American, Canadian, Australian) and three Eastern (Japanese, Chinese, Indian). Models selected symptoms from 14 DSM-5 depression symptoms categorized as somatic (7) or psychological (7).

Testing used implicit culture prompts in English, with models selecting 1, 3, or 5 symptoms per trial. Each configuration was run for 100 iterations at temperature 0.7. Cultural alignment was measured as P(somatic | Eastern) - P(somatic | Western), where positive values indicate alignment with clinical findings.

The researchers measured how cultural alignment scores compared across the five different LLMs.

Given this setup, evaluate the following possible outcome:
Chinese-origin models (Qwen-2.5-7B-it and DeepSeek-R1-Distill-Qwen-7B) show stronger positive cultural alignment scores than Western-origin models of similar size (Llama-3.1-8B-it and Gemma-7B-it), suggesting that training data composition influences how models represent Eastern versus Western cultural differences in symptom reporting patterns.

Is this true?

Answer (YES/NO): NO